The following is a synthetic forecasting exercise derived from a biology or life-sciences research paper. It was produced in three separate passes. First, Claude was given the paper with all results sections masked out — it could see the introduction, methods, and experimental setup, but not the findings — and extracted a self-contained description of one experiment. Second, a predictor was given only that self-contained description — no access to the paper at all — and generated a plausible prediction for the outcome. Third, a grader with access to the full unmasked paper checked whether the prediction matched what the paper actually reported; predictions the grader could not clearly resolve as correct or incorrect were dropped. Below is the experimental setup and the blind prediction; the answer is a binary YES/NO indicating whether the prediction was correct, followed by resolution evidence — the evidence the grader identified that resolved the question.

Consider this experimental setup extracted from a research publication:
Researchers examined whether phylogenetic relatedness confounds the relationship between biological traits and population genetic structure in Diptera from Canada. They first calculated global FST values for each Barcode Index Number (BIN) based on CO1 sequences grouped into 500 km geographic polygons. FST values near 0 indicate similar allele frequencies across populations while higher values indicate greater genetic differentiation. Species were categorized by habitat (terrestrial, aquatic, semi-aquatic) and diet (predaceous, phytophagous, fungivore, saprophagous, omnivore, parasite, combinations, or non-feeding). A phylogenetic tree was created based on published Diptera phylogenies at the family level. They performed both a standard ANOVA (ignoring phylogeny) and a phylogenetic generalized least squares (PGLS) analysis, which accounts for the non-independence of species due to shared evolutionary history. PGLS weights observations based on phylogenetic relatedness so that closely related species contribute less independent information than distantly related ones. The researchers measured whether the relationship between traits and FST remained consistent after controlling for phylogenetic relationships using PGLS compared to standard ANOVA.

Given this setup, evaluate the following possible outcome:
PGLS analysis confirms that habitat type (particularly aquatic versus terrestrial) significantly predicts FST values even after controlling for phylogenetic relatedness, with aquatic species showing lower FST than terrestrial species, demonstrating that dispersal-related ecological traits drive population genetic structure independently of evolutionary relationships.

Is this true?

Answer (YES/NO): NO